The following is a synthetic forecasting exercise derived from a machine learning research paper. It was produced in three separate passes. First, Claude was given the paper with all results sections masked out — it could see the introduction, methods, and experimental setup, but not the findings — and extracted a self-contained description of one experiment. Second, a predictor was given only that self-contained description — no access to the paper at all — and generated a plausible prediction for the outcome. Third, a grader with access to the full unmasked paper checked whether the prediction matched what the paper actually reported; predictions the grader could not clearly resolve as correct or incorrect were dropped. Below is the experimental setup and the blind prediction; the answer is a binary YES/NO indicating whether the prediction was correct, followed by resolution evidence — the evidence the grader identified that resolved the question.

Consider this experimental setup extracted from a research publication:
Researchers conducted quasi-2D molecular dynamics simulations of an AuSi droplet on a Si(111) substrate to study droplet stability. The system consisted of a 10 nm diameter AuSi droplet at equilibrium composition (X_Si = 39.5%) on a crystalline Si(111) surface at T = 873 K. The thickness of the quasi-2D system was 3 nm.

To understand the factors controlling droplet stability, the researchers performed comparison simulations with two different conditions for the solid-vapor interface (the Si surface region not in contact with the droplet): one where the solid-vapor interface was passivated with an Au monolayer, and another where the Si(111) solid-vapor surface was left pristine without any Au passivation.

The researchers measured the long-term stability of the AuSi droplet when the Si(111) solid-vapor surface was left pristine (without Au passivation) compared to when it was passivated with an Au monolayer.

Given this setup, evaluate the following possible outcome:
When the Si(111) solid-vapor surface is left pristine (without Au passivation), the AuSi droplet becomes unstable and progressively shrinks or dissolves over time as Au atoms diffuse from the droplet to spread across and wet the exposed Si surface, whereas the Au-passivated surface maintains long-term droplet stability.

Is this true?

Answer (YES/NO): NO